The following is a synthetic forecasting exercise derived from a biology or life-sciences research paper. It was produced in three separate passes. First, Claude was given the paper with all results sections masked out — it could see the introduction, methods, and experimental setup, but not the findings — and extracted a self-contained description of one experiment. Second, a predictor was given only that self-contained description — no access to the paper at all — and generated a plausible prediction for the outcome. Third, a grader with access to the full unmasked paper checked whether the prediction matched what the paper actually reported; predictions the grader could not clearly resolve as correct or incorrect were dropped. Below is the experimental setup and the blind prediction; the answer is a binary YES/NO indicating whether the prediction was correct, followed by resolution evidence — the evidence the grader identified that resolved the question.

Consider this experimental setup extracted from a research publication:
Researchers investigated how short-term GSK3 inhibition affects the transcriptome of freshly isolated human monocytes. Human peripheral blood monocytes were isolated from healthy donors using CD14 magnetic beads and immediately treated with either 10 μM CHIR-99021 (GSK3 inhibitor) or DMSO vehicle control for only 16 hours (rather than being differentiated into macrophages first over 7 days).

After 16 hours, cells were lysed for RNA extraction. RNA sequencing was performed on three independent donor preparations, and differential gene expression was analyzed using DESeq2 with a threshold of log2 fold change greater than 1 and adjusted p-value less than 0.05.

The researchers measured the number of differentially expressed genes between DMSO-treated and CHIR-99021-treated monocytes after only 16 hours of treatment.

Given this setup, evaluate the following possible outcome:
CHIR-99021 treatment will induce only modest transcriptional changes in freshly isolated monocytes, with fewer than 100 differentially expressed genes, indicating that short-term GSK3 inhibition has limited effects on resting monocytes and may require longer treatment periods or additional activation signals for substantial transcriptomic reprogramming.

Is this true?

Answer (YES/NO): NO